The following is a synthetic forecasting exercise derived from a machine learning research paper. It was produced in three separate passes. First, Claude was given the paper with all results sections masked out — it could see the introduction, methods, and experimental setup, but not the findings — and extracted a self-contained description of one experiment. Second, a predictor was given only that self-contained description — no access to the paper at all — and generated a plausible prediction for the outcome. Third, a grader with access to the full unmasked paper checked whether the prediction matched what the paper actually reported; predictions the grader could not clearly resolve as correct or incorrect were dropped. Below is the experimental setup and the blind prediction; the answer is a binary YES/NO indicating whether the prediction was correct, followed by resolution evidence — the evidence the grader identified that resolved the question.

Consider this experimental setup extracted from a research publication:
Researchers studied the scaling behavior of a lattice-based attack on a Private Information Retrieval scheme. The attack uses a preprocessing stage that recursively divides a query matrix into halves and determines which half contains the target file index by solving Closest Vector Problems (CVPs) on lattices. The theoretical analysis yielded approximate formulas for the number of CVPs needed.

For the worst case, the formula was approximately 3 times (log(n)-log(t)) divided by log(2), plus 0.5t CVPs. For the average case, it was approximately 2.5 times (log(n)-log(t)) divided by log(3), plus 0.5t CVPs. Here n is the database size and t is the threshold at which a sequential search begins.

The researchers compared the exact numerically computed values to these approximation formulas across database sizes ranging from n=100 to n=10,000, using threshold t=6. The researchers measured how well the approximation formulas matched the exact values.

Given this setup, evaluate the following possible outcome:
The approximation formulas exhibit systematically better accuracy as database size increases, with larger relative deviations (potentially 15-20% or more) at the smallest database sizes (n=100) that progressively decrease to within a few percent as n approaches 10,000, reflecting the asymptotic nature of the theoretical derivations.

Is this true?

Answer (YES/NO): NO